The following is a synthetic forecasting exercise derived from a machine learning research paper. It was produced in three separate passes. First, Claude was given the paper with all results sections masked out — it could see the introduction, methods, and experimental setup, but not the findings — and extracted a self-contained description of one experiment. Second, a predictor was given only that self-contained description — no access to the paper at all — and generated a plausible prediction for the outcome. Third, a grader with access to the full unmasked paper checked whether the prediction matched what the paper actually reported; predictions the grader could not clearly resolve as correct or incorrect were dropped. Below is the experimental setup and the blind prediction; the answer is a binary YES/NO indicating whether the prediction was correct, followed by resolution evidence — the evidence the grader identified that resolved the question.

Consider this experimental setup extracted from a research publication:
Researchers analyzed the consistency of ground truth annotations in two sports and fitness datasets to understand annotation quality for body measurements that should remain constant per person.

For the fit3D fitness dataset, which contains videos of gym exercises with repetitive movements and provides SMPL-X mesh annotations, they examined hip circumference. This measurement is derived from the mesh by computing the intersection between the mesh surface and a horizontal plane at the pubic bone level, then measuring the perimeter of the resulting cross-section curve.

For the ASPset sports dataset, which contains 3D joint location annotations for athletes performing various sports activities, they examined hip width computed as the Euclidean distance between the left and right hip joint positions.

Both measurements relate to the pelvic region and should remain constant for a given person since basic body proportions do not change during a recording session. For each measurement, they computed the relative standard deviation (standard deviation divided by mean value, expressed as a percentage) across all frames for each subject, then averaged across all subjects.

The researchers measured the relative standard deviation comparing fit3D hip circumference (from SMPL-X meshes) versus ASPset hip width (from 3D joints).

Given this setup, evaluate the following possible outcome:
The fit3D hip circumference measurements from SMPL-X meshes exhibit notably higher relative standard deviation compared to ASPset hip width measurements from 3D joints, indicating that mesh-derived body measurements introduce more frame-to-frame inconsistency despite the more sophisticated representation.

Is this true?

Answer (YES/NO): NO